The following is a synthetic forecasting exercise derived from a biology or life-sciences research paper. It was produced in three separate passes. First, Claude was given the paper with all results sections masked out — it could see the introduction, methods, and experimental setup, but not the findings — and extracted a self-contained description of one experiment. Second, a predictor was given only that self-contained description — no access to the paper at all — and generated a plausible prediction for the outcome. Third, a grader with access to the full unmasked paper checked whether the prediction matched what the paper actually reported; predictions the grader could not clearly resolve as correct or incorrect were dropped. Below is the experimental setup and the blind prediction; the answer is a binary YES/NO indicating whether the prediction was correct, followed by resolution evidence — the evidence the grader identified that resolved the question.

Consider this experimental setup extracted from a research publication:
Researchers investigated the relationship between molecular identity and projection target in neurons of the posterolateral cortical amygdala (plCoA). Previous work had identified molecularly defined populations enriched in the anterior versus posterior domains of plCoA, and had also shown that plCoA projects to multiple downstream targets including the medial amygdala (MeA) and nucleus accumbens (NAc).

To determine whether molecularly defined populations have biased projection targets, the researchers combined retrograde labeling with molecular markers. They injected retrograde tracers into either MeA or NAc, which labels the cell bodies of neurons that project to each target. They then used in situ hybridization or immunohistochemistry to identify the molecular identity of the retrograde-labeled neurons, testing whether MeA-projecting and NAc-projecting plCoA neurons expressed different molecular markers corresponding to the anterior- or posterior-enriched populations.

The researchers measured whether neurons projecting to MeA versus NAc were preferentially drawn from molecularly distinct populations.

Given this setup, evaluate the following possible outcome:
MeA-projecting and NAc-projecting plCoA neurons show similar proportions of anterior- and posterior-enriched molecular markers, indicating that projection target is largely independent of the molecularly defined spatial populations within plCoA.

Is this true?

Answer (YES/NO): NO